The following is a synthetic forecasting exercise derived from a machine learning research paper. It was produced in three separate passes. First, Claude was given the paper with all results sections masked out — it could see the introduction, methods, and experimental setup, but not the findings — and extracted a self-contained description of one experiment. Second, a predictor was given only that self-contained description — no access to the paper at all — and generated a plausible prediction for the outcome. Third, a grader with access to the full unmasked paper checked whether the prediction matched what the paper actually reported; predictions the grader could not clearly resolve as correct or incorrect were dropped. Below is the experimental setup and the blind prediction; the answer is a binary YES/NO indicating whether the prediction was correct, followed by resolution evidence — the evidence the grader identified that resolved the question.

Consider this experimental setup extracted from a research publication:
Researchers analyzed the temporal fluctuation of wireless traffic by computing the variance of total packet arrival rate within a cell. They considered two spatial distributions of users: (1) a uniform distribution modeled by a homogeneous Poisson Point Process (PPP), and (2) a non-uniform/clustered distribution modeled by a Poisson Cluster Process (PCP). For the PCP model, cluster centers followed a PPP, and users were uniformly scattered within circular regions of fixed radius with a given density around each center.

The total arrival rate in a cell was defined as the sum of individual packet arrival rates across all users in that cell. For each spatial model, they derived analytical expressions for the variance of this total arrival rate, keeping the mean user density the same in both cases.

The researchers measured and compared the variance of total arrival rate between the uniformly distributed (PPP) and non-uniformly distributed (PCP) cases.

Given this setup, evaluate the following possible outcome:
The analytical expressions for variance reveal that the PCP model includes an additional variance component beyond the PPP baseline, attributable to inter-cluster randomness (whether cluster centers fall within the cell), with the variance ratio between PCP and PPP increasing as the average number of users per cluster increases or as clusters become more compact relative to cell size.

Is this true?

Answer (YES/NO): NO